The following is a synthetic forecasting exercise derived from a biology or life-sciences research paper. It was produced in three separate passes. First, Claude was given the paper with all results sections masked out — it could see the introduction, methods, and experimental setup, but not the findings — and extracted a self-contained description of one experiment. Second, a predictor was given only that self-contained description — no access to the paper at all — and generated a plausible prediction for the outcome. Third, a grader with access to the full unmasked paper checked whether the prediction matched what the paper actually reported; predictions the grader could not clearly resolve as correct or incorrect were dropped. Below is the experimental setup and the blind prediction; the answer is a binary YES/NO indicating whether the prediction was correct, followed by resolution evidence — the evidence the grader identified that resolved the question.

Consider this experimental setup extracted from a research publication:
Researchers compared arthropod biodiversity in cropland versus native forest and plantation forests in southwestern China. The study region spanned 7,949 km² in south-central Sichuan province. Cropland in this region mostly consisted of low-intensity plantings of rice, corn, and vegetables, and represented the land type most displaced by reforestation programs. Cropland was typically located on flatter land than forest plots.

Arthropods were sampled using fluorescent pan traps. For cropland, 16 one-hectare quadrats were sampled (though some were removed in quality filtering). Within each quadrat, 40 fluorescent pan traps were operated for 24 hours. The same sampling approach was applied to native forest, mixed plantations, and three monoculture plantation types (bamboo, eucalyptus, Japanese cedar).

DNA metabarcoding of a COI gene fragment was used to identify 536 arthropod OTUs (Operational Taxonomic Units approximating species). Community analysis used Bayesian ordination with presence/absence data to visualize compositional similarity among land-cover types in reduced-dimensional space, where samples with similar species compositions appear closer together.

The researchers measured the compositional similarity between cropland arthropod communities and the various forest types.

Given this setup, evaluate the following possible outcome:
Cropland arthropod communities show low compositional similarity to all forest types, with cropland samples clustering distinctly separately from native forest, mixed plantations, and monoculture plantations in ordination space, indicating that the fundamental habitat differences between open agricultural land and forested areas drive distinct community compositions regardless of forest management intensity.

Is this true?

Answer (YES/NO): YES